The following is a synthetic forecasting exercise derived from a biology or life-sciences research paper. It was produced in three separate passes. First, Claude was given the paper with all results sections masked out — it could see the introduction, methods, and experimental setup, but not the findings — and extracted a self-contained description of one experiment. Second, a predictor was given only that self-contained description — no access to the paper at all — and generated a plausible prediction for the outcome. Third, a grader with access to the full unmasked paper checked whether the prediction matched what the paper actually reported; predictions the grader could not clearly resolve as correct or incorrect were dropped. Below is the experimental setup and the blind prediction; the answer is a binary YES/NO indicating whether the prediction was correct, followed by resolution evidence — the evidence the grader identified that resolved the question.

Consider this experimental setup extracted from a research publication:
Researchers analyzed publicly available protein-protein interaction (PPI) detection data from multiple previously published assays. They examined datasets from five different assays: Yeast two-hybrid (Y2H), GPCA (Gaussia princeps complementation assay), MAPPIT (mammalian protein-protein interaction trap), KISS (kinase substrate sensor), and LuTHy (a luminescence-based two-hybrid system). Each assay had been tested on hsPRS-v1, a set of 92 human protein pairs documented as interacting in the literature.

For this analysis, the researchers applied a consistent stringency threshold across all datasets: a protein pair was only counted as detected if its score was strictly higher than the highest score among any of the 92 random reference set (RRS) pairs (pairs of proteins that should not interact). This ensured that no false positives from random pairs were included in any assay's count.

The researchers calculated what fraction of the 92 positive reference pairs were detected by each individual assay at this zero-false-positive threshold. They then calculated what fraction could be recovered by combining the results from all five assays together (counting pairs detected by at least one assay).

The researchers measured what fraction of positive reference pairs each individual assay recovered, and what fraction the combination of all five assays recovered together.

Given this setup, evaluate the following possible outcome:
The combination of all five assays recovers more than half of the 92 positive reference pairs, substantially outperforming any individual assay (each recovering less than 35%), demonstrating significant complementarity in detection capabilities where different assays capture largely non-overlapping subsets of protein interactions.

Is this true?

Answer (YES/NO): YES